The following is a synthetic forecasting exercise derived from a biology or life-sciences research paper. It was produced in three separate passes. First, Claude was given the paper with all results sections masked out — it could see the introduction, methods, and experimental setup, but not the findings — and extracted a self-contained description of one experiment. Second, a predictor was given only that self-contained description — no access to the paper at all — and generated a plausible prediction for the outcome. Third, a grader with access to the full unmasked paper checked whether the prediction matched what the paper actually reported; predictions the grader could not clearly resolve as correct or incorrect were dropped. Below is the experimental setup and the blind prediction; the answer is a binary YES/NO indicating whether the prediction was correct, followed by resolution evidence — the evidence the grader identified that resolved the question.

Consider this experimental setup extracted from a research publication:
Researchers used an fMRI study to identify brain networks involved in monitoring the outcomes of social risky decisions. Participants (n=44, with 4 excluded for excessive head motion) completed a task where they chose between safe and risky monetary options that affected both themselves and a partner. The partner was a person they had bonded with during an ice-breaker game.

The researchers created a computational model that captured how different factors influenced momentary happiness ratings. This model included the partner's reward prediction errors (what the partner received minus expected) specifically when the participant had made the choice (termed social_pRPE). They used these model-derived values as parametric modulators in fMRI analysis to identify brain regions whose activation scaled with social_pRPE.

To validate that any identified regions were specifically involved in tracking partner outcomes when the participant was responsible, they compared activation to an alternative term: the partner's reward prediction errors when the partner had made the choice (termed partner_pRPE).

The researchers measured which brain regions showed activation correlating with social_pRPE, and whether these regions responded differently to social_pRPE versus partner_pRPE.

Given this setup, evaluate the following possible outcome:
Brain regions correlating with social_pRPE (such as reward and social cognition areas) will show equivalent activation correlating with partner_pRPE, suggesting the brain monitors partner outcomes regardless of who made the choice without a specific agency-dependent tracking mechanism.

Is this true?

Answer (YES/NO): NO